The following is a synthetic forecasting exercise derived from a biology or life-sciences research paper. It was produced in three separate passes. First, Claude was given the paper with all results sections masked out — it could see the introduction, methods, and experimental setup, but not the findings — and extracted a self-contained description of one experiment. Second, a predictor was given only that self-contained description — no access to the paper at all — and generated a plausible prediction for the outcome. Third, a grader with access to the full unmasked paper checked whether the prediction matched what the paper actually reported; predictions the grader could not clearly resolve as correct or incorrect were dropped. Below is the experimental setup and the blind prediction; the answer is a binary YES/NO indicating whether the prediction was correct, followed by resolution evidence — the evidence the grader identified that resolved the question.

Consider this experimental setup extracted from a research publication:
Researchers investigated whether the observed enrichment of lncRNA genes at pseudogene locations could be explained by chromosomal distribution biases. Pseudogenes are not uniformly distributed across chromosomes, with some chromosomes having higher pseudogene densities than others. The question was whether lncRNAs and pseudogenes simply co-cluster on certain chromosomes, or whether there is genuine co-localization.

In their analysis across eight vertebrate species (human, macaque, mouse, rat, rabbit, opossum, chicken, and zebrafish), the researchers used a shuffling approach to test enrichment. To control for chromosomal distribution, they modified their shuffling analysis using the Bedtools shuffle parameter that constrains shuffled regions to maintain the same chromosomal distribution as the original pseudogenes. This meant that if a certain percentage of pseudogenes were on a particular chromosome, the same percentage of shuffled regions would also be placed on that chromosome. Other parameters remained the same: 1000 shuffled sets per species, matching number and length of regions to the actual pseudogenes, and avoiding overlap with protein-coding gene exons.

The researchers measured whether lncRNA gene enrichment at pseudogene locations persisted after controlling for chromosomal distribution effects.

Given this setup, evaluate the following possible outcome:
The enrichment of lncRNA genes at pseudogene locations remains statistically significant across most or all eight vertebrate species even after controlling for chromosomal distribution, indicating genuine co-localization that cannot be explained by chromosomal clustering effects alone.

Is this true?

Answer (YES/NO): YES